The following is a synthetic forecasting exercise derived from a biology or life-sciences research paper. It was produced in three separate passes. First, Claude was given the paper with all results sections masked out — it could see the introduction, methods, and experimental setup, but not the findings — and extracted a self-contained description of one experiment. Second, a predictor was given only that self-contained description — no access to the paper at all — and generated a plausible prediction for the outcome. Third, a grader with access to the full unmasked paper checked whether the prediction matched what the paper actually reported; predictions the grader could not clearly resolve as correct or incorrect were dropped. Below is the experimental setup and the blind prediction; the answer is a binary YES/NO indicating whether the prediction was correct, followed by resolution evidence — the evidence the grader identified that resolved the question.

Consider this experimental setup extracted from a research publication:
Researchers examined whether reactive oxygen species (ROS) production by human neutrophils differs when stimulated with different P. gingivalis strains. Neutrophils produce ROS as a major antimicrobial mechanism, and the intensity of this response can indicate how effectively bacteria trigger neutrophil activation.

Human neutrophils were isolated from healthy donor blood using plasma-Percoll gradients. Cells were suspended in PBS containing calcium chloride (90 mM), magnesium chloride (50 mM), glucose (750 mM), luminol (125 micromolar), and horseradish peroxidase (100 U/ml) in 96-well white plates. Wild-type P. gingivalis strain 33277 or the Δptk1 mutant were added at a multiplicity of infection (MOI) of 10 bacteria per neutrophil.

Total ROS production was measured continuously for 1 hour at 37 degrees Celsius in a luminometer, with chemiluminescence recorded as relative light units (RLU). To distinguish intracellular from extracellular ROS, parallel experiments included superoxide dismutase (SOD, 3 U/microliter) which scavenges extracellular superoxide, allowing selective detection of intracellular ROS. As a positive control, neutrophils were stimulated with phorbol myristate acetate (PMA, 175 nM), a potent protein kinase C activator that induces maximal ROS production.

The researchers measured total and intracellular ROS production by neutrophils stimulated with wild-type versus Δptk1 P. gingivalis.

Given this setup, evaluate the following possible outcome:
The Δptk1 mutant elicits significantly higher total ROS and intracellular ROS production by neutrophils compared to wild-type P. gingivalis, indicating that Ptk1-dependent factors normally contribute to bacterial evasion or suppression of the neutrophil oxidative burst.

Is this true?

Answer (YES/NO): NO